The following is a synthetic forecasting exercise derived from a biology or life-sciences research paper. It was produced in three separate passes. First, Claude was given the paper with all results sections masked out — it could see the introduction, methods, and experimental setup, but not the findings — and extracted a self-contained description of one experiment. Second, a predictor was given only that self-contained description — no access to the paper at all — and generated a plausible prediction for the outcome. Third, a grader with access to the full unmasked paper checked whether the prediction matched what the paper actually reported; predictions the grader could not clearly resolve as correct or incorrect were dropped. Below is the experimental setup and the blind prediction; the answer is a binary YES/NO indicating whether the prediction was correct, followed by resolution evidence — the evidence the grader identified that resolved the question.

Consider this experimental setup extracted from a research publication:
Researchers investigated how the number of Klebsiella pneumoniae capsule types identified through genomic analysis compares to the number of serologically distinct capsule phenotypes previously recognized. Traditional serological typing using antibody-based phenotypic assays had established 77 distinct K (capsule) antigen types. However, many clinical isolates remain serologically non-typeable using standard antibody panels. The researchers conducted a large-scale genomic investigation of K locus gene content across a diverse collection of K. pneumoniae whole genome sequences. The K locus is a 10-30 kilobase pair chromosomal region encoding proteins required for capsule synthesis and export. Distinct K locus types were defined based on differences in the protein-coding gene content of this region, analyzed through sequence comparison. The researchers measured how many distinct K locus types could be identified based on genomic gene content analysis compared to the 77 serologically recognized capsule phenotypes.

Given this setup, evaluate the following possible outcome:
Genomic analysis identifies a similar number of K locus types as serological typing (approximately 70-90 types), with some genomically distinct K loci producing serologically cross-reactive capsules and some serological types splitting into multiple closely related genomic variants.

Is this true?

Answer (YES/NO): NO